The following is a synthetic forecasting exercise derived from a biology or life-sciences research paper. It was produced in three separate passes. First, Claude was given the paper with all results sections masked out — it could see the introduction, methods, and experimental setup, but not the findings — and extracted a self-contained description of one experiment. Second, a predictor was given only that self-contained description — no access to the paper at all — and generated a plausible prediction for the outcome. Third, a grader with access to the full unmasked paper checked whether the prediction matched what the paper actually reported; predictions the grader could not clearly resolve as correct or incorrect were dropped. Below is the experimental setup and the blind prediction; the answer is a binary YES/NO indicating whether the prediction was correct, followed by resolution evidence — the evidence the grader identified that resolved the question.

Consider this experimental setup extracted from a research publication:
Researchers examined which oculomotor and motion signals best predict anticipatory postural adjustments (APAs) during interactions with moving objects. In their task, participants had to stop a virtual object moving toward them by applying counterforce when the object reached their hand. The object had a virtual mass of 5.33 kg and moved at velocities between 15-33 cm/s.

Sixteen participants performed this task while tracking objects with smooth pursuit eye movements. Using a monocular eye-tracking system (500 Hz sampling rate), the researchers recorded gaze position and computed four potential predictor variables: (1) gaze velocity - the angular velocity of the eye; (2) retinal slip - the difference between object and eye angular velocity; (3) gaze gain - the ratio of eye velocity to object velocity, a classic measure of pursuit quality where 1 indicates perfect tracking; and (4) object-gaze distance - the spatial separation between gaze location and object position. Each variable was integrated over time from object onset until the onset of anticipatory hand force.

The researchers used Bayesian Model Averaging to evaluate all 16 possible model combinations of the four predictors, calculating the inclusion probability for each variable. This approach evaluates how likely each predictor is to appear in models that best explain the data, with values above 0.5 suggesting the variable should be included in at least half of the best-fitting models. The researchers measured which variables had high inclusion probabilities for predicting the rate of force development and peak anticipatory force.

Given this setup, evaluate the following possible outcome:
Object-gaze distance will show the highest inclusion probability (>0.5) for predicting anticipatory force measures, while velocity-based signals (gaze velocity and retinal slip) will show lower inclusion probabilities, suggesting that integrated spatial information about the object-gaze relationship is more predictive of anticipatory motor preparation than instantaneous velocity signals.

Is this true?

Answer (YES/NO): NO